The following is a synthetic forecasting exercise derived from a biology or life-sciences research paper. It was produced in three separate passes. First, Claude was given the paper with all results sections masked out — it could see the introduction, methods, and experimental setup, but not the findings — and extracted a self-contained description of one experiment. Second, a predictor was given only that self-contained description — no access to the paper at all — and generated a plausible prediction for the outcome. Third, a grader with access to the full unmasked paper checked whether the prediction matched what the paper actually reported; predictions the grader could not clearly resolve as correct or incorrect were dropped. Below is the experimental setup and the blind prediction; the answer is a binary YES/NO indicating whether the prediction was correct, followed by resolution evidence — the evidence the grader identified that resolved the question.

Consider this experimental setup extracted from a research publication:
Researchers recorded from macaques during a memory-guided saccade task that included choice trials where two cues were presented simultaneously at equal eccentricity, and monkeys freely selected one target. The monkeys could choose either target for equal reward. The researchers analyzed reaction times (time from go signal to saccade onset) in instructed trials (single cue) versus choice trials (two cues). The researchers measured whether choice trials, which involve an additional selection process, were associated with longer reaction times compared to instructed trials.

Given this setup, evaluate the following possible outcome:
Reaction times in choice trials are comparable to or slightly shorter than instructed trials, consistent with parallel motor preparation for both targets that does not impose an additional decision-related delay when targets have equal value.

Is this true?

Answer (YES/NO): YES